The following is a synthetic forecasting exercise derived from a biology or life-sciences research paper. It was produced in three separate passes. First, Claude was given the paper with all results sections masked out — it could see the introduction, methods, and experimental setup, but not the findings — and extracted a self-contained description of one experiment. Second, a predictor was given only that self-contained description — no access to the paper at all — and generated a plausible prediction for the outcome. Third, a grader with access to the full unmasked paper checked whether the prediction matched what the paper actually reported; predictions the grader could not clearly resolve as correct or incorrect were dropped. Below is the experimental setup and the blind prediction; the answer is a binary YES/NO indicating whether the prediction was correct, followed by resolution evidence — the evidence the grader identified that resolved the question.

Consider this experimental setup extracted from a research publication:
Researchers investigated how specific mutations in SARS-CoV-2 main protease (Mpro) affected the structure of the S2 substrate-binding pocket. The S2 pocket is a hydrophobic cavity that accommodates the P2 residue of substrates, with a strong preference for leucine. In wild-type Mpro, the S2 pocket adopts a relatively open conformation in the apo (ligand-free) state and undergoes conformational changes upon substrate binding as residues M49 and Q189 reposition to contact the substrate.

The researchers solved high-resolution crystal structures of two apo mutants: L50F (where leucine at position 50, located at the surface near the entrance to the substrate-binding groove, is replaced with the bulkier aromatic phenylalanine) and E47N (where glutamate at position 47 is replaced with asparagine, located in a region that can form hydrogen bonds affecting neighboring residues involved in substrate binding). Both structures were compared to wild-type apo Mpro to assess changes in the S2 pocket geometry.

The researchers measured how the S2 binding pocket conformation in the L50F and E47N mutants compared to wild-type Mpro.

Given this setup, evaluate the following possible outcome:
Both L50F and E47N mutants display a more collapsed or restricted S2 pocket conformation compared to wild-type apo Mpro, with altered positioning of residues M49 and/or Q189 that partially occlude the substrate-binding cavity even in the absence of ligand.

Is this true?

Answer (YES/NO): NO